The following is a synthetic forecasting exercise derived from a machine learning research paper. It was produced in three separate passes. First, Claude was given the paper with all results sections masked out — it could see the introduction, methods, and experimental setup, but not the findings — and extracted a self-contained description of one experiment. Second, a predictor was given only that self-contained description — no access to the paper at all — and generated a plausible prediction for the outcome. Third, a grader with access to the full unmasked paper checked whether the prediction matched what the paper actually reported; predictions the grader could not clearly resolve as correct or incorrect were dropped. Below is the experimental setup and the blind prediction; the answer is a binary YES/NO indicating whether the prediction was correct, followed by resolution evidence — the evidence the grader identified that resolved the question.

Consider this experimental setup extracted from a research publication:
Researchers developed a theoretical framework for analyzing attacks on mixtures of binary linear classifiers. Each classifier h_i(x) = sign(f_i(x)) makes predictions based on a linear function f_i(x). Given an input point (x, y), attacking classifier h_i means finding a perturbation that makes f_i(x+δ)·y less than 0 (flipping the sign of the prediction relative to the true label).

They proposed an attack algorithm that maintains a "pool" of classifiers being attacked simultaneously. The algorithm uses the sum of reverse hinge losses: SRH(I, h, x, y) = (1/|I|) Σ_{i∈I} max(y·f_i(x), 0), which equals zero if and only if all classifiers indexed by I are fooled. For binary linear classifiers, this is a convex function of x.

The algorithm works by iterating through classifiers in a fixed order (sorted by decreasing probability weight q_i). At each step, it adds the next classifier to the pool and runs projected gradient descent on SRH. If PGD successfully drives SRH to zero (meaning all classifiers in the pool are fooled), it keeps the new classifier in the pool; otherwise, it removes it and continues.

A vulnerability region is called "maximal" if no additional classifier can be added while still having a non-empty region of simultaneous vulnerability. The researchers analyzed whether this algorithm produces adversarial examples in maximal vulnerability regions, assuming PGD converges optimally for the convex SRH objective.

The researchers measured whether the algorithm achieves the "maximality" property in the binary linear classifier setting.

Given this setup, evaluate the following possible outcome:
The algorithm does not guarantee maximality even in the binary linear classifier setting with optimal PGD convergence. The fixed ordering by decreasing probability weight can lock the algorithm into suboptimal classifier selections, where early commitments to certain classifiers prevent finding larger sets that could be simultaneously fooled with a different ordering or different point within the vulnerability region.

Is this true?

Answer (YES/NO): NO